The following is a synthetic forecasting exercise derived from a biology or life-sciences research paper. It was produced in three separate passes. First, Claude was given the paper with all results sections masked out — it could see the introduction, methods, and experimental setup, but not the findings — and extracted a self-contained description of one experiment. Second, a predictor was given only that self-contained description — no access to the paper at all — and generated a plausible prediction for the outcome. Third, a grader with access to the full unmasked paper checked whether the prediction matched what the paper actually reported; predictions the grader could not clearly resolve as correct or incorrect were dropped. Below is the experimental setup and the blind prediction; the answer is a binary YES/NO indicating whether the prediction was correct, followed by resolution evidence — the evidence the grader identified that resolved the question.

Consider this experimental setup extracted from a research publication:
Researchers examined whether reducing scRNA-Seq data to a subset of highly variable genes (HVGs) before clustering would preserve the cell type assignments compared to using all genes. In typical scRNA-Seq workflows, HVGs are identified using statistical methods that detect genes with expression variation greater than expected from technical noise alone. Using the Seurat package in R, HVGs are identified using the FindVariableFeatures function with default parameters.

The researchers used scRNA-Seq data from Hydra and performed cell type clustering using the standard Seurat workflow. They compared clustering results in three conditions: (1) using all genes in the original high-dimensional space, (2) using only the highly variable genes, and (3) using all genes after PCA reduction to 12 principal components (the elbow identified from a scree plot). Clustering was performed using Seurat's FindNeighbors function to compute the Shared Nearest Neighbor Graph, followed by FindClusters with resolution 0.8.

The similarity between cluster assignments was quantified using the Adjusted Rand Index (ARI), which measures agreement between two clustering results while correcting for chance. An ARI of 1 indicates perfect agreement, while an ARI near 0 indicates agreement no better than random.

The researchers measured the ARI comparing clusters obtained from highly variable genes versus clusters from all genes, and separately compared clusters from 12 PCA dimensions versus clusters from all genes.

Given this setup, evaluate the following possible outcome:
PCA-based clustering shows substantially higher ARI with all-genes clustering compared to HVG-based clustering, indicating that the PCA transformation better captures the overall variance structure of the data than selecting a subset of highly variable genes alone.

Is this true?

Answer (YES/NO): NO